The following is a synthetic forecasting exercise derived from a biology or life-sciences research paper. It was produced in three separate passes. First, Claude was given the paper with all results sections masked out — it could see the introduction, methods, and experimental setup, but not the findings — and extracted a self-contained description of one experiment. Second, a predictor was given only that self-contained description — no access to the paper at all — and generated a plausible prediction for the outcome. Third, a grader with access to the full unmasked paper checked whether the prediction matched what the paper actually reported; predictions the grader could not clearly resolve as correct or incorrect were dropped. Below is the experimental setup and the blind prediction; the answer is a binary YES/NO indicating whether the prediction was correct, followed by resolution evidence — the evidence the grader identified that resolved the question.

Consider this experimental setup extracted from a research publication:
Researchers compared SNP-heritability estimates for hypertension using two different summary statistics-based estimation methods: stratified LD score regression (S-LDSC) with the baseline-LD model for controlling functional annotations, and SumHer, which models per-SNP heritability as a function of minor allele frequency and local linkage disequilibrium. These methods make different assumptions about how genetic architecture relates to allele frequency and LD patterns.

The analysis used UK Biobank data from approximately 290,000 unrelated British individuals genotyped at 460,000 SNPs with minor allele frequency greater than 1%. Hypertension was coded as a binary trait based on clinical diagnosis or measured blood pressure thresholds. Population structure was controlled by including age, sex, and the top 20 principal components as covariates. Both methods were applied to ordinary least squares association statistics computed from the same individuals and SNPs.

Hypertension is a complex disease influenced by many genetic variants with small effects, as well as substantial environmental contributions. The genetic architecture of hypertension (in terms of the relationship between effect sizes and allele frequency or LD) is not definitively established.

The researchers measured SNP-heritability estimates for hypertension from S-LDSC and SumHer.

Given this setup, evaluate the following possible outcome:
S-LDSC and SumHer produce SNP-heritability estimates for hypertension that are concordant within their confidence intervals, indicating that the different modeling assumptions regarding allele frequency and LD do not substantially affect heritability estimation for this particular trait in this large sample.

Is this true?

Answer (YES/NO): NO